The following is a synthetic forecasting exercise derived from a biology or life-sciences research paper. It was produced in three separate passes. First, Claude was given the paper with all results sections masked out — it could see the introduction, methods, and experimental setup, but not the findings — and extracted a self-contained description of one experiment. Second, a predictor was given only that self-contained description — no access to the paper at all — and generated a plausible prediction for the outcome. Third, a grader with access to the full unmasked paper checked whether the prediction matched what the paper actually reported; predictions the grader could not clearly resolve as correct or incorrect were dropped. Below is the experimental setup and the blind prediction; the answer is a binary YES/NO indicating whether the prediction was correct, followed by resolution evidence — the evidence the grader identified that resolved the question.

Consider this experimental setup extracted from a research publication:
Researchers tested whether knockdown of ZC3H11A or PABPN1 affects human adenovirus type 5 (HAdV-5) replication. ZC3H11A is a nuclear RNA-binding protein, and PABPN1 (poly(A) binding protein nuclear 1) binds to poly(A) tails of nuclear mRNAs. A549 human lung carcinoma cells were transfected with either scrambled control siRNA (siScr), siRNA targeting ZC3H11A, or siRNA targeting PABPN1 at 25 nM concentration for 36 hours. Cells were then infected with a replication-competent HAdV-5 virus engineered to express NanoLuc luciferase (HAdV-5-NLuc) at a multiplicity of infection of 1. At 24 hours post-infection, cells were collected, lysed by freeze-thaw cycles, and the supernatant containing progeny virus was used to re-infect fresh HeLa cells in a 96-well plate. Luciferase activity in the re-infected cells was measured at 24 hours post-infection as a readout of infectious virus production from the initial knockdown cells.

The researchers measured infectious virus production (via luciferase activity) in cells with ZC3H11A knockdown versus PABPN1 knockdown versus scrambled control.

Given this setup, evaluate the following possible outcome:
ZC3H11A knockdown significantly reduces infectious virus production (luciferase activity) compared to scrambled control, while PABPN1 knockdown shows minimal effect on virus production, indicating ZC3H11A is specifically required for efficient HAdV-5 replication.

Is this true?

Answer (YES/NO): NO